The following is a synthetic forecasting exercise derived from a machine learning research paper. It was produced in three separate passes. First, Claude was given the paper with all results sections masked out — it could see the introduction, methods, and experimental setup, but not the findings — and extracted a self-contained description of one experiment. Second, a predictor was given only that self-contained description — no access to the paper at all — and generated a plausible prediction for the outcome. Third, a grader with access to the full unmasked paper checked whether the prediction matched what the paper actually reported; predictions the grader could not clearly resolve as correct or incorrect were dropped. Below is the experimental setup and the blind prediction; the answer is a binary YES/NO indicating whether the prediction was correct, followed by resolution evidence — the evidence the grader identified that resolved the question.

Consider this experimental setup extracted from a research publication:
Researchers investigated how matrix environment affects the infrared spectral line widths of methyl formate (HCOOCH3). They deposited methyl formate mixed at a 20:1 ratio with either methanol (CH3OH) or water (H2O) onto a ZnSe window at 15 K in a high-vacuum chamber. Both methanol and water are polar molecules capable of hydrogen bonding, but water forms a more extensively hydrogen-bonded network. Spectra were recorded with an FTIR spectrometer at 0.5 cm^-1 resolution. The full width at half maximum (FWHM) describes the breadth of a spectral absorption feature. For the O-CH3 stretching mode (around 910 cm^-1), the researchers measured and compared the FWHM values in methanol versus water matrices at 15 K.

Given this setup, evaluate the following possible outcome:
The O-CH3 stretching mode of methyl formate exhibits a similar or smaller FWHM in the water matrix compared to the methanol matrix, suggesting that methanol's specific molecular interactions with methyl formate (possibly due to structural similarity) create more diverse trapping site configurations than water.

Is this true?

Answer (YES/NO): NO